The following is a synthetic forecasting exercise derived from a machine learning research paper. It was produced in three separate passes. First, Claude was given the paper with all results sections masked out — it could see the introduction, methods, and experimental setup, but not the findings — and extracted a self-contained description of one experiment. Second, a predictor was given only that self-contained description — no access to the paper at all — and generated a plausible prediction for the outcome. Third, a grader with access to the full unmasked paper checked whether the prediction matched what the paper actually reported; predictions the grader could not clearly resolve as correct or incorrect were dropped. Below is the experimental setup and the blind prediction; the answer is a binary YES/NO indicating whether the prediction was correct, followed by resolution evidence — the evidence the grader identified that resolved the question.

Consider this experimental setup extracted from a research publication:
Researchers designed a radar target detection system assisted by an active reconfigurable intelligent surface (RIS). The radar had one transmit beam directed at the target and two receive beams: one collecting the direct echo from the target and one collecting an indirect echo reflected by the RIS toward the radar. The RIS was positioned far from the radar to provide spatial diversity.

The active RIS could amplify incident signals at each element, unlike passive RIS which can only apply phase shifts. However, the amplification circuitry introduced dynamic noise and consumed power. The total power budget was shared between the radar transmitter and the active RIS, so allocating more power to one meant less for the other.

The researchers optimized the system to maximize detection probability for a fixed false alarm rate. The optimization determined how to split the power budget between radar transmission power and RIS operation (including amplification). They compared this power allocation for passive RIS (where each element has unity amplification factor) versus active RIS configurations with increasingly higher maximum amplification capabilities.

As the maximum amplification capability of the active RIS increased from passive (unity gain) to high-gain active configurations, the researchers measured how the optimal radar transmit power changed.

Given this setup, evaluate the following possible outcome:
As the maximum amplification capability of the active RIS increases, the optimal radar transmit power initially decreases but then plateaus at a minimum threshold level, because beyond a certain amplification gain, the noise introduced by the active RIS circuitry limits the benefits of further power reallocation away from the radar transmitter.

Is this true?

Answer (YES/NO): NO